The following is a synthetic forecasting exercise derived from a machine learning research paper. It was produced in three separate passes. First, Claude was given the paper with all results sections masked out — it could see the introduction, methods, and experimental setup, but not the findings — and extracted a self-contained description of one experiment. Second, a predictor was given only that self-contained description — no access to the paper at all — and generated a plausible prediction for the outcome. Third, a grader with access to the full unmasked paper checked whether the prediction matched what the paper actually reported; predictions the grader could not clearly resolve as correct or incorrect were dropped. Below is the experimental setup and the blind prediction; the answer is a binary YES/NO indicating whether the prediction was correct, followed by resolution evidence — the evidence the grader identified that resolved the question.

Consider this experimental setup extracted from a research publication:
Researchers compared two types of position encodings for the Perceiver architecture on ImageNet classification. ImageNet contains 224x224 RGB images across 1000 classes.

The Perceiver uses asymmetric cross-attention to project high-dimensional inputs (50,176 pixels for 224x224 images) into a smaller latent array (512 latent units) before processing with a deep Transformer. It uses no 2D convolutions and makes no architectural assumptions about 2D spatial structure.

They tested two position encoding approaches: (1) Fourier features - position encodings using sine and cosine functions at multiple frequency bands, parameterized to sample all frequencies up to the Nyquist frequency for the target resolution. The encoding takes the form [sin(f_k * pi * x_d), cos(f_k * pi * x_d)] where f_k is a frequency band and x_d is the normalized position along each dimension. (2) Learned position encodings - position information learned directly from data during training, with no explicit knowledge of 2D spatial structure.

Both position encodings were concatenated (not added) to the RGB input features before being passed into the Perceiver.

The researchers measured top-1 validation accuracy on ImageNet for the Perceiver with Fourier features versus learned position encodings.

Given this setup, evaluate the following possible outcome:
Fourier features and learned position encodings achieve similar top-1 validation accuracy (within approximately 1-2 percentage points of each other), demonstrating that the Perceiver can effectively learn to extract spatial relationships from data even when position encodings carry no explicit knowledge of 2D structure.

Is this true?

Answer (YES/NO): NO